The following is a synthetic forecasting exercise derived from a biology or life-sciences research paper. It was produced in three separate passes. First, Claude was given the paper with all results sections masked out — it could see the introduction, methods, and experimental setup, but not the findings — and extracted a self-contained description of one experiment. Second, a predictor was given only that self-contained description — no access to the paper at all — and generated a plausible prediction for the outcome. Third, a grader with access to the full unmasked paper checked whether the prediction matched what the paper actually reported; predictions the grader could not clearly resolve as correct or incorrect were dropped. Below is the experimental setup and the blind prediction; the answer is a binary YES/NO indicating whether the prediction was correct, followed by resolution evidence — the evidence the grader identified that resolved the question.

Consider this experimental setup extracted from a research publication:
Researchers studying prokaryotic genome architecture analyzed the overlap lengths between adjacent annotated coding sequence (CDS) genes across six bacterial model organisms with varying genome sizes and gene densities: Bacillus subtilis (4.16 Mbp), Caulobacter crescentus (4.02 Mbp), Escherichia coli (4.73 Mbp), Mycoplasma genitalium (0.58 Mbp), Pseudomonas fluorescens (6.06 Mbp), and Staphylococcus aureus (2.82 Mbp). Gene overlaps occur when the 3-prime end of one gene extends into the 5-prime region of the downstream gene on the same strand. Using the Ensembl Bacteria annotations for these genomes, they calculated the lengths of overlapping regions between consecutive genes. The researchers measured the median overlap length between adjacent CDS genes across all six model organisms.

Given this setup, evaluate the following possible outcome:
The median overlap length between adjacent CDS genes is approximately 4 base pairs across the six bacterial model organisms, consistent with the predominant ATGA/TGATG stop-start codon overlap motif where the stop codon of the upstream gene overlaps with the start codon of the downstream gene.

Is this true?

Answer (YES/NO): NO